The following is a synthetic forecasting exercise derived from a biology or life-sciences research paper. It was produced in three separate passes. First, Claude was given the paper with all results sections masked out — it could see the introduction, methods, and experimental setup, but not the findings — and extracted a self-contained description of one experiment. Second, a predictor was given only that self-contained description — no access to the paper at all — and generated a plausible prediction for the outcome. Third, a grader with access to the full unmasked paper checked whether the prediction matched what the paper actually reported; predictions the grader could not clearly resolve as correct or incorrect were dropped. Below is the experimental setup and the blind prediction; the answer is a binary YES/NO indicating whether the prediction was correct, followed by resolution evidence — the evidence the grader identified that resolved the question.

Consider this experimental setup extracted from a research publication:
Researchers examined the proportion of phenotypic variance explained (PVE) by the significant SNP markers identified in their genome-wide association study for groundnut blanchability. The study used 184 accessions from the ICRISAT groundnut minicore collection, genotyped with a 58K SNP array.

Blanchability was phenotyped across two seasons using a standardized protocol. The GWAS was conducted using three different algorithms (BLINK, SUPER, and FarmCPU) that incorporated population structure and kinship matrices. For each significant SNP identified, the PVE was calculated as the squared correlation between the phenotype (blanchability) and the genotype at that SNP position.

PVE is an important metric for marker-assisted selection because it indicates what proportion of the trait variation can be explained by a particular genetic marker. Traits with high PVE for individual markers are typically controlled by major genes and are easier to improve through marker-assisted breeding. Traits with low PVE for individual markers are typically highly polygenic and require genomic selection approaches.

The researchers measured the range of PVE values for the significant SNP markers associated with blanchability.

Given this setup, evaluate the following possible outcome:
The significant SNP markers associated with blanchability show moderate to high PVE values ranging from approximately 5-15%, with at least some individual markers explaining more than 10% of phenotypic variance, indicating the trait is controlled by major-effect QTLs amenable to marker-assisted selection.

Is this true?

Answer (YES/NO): NO